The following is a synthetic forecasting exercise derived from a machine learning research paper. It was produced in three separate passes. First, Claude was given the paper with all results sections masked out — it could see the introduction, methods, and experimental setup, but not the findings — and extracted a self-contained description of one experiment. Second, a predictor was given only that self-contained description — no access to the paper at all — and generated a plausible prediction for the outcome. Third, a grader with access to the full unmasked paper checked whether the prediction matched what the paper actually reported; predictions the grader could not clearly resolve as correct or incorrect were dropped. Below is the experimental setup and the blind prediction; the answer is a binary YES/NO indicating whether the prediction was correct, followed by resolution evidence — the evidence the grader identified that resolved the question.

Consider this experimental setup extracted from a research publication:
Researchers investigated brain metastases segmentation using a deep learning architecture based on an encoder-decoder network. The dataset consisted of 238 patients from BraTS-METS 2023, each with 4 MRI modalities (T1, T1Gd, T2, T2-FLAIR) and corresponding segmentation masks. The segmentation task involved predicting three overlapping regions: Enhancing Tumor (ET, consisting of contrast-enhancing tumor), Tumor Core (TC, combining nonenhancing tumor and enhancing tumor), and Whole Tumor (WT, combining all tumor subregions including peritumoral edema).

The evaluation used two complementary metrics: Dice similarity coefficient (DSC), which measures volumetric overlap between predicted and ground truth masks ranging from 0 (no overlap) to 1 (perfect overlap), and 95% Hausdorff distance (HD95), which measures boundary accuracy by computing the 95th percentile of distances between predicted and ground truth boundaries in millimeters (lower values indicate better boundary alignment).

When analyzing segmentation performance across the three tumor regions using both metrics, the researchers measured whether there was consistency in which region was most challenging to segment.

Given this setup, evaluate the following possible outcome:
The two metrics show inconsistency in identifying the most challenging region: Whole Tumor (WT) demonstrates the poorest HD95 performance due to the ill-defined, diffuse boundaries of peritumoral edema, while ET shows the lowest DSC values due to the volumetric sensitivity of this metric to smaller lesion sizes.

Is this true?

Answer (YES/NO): NO